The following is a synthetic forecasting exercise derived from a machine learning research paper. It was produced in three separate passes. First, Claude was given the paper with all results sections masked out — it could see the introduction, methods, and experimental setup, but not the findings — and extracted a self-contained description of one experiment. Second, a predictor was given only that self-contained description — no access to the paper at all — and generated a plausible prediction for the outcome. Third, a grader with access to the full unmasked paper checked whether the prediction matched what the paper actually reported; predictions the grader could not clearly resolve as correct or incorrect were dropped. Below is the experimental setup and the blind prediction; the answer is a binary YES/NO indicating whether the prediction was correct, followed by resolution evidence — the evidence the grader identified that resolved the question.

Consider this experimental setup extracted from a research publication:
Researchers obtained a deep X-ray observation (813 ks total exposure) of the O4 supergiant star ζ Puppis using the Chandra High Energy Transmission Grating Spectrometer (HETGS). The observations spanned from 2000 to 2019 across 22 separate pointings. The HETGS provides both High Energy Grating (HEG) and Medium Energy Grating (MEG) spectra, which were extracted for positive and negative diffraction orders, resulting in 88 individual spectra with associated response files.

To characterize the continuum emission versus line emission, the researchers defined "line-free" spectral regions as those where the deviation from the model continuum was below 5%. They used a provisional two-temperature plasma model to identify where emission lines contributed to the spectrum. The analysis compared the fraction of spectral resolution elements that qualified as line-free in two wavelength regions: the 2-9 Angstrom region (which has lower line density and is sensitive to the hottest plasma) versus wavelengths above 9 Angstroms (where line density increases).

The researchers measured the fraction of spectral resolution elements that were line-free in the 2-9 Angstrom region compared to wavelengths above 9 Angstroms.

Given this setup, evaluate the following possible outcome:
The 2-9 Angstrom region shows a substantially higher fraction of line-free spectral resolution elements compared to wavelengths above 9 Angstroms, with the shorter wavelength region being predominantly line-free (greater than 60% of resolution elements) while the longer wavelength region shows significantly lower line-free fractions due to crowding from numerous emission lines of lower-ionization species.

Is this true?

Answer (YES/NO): NO